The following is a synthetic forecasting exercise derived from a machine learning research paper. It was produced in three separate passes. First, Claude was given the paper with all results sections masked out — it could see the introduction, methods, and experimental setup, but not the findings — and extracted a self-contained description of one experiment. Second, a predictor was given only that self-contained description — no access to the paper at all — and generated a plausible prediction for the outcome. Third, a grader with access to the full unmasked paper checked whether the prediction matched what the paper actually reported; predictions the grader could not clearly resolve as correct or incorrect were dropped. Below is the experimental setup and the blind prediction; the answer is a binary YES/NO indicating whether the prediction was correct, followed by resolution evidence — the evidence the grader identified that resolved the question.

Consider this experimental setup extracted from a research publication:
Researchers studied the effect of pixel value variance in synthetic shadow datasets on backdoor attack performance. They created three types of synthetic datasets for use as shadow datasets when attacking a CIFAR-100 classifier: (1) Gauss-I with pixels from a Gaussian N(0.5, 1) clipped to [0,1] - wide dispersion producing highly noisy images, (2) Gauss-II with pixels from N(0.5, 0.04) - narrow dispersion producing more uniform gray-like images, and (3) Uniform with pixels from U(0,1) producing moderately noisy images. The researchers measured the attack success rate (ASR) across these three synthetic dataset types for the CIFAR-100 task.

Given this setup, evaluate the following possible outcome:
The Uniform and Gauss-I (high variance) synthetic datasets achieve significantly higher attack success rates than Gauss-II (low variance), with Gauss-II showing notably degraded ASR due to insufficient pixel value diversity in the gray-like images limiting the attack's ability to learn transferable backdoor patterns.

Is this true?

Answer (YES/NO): YES